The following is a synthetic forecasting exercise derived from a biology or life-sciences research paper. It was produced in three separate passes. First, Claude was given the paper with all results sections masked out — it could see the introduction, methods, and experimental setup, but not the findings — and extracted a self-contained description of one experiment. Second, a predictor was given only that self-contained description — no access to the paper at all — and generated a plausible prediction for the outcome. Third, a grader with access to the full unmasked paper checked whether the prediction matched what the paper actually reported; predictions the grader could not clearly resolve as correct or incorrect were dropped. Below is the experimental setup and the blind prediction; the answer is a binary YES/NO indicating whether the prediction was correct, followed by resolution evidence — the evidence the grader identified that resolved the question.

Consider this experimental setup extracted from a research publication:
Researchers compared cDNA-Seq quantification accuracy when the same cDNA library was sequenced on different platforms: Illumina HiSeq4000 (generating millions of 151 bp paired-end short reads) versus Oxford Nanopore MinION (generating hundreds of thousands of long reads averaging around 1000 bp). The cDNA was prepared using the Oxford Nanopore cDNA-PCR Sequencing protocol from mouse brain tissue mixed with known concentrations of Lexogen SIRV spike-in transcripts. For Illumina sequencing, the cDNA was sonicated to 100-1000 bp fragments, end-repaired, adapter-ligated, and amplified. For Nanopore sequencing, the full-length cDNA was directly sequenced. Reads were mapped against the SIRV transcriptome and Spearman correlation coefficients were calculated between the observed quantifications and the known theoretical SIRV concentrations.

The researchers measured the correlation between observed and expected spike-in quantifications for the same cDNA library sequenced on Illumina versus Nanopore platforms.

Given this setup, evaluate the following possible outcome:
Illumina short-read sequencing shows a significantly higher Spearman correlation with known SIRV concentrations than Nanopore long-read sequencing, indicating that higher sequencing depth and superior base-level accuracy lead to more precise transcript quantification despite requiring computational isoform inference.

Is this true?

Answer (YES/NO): NO